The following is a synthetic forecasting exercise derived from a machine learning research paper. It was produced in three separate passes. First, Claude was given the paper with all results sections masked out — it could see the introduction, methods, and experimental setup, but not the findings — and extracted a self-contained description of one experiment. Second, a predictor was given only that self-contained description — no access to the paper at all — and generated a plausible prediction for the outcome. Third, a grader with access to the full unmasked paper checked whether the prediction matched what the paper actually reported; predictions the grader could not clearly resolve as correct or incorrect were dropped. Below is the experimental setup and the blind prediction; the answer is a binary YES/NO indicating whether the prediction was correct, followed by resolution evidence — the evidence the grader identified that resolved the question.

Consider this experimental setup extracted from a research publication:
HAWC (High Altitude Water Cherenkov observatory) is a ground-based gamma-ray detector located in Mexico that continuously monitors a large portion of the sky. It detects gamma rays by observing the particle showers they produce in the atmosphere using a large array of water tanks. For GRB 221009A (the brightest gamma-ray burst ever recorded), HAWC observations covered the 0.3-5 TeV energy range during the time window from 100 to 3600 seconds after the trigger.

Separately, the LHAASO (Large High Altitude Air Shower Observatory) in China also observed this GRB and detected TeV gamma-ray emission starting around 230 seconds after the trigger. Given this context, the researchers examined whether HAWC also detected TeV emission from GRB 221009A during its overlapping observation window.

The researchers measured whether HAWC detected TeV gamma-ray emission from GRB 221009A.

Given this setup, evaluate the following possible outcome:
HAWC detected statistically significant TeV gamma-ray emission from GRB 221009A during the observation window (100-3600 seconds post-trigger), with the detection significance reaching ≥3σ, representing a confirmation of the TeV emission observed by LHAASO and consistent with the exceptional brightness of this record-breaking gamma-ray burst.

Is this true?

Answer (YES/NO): NO